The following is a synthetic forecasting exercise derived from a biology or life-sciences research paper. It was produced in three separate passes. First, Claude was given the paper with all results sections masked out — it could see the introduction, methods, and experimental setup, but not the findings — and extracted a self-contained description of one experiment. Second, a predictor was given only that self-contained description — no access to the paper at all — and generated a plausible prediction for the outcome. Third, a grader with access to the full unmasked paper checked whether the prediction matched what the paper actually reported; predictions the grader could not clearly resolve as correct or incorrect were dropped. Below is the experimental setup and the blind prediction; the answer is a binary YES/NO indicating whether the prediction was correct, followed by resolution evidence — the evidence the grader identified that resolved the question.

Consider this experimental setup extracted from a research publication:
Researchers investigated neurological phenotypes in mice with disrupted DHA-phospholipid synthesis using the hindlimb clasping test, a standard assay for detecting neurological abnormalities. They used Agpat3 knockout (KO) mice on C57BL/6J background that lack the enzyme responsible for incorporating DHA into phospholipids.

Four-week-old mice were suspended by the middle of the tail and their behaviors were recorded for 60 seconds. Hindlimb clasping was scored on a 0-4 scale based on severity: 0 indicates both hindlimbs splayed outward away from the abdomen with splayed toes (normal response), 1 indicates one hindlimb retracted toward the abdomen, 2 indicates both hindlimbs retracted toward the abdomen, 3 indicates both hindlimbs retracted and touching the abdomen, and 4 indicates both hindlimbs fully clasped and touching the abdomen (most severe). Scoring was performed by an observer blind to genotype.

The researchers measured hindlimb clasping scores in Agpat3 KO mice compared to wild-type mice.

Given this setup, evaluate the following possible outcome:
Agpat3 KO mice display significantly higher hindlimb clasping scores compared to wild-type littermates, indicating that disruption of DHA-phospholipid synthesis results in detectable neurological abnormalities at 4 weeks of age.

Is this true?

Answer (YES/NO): YES